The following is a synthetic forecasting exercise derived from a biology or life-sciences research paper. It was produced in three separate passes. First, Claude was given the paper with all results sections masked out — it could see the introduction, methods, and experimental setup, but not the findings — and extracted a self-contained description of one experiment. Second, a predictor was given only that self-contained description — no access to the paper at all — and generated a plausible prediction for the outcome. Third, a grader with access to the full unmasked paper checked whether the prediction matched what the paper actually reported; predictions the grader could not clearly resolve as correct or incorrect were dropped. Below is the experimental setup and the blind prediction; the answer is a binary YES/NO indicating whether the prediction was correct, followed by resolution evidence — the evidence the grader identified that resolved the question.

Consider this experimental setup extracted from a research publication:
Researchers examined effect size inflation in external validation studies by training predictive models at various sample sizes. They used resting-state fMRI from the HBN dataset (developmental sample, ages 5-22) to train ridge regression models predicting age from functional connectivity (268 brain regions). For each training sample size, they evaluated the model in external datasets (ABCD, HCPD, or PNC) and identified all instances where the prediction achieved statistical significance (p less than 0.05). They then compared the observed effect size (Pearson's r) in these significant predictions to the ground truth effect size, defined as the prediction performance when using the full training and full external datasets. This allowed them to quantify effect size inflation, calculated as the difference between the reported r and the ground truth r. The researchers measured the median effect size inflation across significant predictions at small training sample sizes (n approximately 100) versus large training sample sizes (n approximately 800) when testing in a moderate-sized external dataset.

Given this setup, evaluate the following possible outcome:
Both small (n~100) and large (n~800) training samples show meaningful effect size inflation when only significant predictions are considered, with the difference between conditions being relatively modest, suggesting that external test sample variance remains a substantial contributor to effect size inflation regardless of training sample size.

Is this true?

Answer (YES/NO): NO